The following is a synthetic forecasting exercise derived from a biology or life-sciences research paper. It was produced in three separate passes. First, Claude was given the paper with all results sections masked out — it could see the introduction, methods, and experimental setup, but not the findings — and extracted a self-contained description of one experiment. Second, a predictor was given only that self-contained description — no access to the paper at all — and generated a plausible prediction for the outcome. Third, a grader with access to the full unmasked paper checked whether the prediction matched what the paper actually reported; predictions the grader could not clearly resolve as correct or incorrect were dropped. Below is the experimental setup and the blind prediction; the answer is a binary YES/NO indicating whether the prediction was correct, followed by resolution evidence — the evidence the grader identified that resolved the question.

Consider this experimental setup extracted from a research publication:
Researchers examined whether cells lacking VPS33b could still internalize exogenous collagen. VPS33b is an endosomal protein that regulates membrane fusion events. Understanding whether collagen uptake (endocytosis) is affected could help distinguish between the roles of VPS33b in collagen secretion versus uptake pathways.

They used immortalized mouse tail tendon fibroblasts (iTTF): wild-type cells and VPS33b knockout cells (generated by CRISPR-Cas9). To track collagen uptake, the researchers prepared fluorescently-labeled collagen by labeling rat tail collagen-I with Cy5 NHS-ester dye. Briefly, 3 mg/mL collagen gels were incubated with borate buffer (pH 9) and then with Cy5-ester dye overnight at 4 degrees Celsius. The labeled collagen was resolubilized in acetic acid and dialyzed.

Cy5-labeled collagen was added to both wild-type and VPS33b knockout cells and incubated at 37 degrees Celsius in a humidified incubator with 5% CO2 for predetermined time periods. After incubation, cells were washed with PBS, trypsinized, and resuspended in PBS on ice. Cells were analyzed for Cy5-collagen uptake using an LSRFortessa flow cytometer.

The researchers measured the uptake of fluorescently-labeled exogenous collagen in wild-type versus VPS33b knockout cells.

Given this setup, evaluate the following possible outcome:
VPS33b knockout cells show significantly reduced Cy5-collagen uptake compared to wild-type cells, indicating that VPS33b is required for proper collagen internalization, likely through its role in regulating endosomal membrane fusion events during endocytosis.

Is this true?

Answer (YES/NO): NO